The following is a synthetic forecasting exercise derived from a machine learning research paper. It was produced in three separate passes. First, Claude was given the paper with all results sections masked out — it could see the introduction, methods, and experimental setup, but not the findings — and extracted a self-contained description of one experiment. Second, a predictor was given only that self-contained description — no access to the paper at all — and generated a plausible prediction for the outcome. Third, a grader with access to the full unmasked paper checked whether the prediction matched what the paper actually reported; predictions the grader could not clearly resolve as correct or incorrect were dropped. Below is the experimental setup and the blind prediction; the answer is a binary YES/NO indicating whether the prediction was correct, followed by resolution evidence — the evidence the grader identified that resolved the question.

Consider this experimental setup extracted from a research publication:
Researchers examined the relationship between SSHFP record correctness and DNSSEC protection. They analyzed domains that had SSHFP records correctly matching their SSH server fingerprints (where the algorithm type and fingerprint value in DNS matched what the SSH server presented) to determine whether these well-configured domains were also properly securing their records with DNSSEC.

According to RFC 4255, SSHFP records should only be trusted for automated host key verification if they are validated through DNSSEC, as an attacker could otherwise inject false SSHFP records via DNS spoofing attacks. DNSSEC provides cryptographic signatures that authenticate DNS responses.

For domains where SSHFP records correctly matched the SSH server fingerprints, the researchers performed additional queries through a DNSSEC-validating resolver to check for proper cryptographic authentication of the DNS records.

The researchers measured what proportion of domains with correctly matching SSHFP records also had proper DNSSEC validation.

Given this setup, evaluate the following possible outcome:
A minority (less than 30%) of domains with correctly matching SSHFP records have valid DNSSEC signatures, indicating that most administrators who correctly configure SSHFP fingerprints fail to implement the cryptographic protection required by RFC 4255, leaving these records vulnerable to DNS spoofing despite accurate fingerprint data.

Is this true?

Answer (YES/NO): NO